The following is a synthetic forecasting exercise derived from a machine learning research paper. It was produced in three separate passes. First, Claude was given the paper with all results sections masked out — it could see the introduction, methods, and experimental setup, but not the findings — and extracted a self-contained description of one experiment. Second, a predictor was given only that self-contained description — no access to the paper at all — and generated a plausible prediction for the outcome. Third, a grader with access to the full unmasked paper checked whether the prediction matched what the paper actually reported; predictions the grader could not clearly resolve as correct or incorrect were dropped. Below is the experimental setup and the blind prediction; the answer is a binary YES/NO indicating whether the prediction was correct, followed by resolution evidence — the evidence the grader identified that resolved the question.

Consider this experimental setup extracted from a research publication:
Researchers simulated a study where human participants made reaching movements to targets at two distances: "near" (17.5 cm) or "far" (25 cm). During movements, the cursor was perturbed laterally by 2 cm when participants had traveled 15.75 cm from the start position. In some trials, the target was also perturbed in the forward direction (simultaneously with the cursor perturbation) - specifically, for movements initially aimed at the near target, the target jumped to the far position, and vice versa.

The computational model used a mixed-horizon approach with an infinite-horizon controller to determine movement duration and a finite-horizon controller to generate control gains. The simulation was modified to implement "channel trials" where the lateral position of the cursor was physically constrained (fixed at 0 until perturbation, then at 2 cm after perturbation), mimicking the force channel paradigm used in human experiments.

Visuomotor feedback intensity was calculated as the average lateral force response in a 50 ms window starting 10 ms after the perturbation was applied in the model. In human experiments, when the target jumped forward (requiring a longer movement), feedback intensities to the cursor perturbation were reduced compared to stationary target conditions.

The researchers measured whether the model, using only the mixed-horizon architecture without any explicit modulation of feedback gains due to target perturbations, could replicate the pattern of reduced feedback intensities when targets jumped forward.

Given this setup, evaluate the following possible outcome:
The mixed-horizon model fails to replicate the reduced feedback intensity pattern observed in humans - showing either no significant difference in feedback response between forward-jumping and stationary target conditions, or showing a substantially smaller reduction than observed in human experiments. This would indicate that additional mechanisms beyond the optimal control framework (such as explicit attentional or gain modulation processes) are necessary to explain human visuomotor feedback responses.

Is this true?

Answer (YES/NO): NO